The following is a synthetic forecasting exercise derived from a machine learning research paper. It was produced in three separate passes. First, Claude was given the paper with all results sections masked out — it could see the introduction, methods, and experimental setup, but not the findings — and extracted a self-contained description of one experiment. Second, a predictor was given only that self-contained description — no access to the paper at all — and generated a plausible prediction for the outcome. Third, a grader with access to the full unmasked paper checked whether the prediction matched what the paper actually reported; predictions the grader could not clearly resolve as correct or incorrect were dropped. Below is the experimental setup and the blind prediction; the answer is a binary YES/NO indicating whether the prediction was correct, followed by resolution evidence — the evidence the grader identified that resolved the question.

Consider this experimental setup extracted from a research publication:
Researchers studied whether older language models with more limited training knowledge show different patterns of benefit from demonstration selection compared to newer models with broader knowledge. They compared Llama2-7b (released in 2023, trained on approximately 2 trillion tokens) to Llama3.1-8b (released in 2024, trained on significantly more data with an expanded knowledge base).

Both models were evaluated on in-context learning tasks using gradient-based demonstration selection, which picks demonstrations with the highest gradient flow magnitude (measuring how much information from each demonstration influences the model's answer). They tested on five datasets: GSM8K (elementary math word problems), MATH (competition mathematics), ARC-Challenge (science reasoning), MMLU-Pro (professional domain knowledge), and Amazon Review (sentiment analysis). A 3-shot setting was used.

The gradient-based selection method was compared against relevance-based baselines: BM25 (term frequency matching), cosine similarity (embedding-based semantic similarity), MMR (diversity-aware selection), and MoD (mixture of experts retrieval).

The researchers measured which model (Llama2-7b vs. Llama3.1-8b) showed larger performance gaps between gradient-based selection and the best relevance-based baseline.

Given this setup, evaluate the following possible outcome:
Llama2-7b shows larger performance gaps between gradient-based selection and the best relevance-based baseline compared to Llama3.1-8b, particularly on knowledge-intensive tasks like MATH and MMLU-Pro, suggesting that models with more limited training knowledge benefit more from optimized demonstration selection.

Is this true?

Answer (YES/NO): NO